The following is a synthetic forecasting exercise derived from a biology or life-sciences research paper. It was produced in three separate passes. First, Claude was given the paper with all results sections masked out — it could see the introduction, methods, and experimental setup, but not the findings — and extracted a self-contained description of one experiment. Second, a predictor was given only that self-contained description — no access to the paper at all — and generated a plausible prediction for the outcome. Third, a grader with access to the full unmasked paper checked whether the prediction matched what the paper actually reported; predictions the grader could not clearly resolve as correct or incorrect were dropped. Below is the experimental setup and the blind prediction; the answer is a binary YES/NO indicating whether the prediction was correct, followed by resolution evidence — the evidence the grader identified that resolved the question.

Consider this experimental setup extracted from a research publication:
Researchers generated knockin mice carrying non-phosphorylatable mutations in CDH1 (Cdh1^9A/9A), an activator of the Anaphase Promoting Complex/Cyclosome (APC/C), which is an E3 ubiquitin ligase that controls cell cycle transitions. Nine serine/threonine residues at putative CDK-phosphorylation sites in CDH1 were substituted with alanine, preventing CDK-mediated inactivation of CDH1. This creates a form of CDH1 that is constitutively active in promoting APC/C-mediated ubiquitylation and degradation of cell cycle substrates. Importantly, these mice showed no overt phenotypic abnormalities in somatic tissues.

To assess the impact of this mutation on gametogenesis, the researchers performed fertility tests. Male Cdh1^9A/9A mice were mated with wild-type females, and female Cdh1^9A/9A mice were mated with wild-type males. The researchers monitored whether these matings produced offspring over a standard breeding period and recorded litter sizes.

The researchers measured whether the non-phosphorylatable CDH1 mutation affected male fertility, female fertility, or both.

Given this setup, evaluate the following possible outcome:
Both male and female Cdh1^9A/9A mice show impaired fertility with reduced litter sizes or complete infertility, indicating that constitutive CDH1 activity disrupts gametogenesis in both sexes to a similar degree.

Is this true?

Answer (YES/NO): NO